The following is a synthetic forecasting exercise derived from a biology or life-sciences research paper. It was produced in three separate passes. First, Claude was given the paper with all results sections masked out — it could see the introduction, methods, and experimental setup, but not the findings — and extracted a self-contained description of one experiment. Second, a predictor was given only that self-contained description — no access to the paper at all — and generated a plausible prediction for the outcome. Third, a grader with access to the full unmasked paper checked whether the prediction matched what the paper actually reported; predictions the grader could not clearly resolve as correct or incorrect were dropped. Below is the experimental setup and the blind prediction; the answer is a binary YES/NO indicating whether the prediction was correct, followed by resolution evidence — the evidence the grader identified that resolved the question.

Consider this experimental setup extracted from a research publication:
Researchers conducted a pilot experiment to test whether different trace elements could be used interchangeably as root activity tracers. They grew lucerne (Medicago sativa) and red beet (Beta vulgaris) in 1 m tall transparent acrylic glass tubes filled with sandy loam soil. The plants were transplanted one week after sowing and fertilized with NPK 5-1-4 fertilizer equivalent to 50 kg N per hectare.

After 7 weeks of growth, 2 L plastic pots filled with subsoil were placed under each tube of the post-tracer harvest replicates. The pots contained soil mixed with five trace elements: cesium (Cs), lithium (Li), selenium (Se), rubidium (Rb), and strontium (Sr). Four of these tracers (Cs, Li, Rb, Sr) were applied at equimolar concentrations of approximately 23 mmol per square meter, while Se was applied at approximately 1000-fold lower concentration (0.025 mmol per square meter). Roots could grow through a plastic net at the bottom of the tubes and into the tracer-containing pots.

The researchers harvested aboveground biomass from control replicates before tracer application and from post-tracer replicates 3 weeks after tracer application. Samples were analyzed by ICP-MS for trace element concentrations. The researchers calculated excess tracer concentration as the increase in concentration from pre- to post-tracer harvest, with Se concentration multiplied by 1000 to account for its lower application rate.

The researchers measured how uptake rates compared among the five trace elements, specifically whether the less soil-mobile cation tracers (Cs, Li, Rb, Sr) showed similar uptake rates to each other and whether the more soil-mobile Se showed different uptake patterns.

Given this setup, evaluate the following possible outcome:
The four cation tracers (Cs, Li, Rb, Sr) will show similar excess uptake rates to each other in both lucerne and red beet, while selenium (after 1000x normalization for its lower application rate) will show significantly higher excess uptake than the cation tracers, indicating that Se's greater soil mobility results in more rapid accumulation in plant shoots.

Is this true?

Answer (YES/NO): NO